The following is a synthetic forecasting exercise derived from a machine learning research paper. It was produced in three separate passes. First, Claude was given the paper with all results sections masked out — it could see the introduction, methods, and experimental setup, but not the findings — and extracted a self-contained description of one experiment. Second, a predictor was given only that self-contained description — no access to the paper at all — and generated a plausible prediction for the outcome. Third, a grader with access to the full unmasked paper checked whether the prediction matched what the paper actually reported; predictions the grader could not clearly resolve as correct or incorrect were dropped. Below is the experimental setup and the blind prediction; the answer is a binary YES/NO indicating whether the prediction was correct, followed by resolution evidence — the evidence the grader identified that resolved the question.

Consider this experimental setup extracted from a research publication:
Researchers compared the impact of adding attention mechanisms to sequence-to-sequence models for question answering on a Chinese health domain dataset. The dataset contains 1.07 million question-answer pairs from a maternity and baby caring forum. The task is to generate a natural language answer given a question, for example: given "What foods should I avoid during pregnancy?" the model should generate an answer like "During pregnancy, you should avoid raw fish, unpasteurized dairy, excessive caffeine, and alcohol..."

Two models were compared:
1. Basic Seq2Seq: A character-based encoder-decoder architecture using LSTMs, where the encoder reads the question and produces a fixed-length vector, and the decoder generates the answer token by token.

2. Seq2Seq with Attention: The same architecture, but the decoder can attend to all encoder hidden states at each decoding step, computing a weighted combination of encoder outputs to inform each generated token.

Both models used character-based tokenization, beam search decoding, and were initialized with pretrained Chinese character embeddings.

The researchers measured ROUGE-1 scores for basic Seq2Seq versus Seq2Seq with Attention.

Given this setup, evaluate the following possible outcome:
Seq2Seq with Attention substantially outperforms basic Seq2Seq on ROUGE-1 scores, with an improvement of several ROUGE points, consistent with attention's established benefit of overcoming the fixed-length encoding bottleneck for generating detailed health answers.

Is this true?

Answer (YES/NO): YES